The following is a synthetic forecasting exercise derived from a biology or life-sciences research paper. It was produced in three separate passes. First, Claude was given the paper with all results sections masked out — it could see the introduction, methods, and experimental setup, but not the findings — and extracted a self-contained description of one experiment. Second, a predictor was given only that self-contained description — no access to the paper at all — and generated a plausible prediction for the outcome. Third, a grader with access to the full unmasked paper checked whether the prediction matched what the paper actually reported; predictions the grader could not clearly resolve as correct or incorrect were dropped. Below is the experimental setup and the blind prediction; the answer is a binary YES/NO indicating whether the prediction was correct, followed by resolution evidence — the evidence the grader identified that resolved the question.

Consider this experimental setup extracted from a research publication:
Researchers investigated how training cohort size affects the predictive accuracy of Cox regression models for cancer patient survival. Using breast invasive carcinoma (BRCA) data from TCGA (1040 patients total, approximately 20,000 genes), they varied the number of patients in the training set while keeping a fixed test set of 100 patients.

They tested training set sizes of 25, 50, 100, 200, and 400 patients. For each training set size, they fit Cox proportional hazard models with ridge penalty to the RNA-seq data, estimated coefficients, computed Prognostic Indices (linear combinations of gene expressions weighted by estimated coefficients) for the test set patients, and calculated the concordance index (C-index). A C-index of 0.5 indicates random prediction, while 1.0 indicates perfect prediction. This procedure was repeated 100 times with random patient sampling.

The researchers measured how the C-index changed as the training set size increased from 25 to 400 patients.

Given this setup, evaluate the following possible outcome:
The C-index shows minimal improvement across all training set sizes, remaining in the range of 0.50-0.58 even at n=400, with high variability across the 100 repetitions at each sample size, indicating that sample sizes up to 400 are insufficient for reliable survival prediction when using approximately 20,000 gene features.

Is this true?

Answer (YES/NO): NO